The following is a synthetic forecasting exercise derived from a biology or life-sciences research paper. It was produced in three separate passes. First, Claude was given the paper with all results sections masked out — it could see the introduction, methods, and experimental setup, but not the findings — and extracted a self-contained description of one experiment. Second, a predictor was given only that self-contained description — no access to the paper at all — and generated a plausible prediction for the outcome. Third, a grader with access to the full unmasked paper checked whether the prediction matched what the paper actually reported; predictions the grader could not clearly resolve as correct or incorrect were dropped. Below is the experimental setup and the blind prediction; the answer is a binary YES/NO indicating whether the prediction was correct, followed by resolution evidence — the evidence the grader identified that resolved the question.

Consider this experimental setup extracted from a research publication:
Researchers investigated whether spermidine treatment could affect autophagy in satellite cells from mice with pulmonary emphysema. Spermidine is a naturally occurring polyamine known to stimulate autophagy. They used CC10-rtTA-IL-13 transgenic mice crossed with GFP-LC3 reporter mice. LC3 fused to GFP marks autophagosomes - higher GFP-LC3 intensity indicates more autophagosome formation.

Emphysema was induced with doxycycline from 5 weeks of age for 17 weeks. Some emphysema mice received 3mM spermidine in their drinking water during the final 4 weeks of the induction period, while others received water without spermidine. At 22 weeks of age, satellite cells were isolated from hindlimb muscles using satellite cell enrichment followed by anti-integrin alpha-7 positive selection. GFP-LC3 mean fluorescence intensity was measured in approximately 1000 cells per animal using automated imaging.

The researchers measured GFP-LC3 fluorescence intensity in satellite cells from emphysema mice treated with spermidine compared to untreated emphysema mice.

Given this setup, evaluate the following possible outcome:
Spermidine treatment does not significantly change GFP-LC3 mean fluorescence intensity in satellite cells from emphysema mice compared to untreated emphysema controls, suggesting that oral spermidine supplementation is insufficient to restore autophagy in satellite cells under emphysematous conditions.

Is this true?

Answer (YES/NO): NO